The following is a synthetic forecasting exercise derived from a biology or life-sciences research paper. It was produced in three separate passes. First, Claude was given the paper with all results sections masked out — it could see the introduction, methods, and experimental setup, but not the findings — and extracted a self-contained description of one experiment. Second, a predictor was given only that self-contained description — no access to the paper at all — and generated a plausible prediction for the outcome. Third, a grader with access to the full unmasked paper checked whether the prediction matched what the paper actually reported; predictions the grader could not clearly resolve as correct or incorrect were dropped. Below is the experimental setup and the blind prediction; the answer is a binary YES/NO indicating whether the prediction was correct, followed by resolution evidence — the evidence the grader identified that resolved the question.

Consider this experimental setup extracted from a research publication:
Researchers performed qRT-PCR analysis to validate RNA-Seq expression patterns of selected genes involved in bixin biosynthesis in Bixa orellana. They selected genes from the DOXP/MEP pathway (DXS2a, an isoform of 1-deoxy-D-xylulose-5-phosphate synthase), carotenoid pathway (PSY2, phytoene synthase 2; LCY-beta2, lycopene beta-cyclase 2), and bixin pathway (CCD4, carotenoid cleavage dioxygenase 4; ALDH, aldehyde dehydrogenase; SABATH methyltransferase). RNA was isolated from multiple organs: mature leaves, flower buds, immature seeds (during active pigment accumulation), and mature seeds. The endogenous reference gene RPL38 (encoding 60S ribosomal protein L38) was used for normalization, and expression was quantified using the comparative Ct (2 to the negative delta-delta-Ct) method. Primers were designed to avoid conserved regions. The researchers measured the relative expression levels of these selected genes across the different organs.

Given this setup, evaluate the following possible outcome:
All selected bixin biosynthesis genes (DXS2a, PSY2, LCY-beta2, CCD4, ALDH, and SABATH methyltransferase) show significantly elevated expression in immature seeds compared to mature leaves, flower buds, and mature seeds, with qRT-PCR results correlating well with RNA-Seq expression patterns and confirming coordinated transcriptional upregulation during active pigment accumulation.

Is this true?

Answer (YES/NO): NO